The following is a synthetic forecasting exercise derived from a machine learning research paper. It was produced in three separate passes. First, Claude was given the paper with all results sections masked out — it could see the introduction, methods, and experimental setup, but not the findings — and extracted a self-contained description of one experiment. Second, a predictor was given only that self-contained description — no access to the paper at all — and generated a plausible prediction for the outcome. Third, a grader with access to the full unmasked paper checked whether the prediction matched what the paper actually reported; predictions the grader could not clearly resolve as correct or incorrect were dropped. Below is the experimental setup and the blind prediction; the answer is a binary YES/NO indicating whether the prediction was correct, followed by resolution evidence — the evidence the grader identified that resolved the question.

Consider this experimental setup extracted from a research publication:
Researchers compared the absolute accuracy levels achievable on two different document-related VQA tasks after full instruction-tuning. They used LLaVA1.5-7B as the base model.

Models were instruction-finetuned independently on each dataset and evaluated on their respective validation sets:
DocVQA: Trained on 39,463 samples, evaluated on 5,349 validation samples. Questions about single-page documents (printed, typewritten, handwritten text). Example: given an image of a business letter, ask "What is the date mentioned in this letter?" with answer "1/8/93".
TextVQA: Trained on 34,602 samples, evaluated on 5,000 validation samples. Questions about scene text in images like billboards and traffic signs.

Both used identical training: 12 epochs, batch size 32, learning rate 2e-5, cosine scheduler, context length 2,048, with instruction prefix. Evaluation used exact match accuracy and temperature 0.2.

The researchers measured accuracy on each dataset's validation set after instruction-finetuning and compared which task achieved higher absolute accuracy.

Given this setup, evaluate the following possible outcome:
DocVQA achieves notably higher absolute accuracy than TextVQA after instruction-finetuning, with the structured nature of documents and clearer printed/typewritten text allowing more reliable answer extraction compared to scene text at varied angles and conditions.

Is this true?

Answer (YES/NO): NO